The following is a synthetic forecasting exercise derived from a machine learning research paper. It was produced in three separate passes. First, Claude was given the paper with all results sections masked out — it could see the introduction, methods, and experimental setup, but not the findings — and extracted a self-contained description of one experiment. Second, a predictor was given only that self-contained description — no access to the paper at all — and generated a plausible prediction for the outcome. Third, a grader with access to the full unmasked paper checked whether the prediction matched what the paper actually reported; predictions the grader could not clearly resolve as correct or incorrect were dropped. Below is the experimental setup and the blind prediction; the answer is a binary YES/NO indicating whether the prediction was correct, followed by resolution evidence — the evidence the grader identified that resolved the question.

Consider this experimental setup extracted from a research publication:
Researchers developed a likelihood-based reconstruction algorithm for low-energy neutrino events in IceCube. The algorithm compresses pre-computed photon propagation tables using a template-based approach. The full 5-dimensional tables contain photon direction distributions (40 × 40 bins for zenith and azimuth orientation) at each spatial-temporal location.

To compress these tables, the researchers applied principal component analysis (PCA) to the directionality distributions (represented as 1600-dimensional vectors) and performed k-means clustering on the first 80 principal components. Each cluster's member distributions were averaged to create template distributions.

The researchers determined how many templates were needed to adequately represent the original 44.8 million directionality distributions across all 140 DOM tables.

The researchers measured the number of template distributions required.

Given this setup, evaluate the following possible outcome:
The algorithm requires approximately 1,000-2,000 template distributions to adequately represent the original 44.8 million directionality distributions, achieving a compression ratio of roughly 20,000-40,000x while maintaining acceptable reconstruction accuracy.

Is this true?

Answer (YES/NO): NO